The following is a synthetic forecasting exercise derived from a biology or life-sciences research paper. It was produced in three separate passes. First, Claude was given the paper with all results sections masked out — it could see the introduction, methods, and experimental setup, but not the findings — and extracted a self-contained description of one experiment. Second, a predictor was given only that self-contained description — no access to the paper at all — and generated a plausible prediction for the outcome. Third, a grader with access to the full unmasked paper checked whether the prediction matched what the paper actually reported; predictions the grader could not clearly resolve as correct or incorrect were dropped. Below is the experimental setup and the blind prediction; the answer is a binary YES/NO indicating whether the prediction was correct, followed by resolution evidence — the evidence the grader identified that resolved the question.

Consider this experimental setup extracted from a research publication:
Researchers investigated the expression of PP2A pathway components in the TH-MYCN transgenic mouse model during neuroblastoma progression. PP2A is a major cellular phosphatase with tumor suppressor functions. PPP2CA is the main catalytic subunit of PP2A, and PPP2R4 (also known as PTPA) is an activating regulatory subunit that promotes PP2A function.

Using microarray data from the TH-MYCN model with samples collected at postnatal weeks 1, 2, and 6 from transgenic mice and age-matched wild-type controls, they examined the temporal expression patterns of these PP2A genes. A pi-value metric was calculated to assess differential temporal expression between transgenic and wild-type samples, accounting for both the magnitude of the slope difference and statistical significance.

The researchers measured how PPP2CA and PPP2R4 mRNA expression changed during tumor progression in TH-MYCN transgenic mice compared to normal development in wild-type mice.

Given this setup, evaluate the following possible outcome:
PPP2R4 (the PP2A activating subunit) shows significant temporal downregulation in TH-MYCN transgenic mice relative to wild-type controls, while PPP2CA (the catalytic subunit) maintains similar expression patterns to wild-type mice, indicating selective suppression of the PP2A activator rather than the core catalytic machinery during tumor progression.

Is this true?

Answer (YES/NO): NO